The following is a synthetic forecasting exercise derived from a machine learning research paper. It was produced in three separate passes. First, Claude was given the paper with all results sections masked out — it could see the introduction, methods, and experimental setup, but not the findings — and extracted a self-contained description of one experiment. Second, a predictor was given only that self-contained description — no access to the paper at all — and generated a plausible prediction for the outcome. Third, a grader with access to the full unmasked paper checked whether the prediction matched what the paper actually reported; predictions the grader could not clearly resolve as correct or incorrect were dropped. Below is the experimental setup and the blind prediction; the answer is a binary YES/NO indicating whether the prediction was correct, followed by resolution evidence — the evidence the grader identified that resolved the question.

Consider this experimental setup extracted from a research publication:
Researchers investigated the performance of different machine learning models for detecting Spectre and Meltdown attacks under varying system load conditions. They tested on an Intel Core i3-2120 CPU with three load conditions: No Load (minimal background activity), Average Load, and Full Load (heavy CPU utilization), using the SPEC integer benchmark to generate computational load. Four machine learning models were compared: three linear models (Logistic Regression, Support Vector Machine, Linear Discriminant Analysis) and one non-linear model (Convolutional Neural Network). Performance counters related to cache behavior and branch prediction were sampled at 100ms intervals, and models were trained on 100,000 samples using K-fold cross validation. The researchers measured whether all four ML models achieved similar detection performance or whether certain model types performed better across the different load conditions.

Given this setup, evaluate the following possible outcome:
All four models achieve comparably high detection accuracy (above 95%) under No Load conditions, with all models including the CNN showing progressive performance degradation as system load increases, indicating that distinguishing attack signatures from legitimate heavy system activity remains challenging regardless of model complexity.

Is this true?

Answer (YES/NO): NO